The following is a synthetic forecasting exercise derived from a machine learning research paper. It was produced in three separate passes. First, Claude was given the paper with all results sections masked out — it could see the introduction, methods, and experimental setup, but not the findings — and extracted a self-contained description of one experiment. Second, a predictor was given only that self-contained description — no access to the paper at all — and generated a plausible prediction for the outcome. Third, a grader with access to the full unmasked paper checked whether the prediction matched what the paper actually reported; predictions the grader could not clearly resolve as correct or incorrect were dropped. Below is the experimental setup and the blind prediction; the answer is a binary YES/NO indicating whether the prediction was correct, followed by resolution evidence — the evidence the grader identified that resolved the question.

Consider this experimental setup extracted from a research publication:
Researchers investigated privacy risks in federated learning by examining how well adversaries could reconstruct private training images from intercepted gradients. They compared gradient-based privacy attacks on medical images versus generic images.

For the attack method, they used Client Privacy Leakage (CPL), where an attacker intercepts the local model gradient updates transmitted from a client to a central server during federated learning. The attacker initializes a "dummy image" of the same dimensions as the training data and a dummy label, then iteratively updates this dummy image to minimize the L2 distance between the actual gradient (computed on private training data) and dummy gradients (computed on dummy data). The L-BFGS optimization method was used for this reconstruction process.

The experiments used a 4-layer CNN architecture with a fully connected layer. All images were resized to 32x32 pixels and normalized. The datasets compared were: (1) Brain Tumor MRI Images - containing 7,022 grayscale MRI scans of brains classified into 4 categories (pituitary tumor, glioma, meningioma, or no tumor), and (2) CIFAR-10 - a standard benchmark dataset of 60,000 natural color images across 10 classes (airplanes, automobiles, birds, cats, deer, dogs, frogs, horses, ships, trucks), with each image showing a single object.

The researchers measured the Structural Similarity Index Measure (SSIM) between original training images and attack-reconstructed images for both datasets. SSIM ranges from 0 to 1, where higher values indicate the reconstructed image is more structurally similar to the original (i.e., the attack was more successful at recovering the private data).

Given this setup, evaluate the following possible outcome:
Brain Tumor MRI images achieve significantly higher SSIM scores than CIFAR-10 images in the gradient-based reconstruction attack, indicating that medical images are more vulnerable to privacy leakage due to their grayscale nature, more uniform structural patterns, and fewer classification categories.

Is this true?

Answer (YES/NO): NO